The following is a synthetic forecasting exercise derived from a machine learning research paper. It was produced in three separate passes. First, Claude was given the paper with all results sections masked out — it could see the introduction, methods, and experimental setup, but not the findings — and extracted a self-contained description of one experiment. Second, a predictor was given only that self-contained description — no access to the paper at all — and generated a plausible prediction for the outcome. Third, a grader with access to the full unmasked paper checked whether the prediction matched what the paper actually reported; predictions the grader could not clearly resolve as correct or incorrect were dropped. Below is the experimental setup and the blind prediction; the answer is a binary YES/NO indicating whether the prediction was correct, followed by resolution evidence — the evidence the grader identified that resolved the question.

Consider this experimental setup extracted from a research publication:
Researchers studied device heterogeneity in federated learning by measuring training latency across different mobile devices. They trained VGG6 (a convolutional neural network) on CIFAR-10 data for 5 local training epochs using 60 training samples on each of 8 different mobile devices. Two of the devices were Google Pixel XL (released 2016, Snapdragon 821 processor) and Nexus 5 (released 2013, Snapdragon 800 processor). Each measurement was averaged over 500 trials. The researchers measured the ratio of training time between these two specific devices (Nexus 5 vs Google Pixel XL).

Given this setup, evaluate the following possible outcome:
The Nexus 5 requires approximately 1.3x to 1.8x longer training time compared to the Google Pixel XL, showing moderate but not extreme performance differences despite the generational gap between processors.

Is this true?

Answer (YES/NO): NO